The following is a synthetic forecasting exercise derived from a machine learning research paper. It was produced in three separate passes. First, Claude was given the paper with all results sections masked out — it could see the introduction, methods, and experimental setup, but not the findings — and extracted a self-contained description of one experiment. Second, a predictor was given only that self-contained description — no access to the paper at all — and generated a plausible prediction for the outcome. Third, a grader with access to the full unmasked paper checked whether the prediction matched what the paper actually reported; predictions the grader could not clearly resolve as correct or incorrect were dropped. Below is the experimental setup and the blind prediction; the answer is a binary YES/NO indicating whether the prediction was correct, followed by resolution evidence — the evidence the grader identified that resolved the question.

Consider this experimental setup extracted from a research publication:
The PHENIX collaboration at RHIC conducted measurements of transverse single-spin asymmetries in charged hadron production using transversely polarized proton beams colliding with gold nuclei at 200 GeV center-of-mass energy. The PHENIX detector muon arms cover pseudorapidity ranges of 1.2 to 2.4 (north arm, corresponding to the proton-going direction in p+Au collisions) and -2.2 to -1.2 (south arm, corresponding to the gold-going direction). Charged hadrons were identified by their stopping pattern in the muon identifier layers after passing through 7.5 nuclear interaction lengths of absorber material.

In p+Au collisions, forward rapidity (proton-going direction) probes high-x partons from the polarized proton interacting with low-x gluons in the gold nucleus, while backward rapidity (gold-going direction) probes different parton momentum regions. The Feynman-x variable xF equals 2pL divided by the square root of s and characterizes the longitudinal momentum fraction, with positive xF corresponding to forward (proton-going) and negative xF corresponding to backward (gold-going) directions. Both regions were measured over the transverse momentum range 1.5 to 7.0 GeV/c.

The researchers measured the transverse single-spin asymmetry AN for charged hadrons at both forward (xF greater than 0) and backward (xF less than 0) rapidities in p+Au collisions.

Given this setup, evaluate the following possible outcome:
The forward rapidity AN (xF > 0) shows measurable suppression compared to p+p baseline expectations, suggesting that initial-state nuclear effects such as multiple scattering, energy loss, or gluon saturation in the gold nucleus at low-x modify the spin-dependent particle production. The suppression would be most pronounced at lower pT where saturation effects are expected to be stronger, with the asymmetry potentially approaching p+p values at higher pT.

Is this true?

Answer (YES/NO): NO